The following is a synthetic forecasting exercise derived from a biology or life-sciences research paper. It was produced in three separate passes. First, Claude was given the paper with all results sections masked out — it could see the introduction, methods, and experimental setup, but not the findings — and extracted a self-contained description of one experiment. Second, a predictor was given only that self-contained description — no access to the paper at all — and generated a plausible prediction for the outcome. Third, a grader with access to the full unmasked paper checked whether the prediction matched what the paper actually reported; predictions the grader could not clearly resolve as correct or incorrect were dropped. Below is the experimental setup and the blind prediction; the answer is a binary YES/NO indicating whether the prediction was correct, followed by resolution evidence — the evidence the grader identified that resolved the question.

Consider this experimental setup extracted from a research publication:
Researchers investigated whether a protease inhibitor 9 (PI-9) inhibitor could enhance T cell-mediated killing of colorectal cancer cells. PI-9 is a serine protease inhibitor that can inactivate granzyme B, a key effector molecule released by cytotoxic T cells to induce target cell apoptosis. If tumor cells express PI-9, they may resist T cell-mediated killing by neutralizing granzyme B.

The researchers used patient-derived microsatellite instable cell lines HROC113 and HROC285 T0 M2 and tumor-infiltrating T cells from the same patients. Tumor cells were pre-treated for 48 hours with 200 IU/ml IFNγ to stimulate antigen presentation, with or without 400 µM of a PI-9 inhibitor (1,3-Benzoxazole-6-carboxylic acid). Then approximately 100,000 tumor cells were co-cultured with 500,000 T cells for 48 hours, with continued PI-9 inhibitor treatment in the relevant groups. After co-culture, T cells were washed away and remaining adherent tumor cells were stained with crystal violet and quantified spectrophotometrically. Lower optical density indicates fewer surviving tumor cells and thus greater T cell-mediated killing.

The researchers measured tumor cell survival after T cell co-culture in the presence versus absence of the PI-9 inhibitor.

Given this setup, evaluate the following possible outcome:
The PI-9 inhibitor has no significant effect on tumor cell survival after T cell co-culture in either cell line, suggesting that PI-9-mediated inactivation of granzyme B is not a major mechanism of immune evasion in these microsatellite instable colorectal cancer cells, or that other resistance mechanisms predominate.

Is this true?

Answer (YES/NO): YES